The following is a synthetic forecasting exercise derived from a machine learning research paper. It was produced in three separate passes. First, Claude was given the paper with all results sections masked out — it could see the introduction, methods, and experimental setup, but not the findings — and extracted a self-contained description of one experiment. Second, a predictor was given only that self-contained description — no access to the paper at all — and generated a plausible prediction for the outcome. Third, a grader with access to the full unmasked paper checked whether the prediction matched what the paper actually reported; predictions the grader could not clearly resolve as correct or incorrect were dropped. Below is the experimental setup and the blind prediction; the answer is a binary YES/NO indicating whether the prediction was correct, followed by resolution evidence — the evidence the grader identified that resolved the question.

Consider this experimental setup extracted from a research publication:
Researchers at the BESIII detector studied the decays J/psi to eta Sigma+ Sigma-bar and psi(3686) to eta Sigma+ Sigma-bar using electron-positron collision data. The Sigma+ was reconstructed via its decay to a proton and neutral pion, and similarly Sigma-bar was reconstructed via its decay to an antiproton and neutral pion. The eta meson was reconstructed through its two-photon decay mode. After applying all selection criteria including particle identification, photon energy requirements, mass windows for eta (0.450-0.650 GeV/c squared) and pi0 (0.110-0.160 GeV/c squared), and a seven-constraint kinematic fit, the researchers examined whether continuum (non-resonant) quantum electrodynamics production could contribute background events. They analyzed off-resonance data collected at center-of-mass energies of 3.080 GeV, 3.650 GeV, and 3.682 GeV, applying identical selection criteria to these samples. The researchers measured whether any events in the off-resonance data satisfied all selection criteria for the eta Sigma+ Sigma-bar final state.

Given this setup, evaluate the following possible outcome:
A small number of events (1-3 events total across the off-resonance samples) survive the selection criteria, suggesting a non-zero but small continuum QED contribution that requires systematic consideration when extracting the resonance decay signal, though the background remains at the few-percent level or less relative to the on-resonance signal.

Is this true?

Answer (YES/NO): NO